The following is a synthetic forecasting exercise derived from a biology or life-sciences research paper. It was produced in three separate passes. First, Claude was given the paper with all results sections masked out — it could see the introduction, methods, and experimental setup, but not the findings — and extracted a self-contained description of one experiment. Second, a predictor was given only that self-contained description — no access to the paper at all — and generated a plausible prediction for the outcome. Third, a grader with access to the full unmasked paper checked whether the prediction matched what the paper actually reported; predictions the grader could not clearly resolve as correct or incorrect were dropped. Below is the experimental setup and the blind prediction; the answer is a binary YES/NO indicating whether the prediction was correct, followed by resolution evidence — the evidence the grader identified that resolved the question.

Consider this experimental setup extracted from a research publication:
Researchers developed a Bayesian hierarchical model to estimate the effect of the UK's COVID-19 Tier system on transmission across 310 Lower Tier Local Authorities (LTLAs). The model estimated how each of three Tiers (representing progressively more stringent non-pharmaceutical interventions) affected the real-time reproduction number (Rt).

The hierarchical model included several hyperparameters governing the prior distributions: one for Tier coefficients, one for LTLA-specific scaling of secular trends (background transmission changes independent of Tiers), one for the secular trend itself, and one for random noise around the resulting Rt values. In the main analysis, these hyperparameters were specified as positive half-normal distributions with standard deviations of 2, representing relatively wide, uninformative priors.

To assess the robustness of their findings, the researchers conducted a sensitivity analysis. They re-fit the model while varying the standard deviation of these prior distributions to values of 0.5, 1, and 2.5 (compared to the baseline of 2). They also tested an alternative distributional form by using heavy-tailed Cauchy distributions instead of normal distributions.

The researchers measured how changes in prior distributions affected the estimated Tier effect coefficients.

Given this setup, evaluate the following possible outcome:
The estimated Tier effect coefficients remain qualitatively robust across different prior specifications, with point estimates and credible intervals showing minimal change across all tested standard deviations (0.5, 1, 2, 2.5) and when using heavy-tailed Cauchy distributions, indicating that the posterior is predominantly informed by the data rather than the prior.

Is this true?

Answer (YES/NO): YES